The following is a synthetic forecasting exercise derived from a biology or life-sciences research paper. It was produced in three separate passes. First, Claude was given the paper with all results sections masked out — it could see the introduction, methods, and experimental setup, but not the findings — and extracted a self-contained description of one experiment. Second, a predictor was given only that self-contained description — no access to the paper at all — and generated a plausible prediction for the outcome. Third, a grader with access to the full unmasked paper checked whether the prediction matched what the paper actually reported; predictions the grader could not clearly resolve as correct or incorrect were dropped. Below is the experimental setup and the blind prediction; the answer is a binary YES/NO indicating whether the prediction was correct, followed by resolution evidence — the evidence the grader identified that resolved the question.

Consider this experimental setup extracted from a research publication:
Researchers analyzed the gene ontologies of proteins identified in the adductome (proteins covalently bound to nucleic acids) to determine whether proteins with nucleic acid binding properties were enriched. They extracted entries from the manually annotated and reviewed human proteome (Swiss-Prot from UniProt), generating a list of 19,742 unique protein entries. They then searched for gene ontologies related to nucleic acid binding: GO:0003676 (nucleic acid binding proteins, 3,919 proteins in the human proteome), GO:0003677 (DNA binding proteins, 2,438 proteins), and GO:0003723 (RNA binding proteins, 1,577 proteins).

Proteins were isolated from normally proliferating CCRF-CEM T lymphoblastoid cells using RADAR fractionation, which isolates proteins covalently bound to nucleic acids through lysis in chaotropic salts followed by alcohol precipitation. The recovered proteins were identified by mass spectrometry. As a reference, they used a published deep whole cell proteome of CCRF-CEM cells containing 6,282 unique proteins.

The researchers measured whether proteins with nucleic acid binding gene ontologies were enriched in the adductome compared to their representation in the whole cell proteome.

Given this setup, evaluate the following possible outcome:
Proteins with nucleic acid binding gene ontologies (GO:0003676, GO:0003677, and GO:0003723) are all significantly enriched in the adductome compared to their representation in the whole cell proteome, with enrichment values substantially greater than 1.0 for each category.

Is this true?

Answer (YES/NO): NO